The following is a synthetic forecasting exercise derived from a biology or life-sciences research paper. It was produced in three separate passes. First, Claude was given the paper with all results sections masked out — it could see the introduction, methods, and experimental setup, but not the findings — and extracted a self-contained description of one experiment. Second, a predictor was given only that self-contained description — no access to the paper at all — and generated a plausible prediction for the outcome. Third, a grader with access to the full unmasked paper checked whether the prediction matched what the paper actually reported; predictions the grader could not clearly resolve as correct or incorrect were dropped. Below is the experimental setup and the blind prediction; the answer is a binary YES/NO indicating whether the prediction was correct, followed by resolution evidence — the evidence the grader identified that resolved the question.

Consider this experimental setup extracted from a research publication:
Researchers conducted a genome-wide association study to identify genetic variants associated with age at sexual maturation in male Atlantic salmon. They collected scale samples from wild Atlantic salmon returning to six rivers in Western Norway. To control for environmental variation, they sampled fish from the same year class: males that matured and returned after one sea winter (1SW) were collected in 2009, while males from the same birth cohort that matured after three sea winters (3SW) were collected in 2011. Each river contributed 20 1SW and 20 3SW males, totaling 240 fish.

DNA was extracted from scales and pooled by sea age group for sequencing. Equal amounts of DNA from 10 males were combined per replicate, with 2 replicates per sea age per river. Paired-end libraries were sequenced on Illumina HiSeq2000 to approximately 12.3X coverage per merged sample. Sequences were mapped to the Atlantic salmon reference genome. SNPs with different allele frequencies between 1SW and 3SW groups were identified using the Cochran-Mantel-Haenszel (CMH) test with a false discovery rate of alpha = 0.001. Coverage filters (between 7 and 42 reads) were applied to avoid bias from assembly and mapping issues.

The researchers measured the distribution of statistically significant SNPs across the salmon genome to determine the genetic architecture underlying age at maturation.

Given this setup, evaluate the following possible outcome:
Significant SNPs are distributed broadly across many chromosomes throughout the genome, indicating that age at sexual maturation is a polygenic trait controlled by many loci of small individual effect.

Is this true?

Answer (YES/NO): NO